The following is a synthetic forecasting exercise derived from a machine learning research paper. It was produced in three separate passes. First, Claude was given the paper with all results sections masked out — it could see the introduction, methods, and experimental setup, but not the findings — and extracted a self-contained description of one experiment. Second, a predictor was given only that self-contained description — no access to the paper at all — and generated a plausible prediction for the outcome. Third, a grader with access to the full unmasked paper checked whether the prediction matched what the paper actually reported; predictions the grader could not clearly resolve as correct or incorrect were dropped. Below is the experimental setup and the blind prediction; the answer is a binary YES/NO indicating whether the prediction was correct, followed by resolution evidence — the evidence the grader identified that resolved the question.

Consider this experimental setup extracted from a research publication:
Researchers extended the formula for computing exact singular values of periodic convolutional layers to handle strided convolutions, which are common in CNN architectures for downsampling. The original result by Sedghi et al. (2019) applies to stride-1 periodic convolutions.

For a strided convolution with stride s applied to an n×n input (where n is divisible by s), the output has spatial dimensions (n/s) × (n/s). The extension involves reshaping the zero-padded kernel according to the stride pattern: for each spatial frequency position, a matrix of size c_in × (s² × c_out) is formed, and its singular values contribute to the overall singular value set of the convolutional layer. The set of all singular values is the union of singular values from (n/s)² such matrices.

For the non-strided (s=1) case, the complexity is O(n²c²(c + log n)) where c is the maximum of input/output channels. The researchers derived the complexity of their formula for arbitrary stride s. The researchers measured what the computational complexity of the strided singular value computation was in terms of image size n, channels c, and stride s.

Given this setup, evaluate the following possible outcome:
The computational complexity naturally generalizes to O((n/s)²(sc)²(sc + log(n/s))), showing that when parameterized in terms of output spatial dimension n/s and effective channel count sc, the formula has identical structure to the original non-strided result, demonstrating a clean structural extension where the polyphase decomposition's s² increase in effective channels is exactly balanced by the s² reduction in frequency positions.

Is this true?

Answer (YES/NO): NO